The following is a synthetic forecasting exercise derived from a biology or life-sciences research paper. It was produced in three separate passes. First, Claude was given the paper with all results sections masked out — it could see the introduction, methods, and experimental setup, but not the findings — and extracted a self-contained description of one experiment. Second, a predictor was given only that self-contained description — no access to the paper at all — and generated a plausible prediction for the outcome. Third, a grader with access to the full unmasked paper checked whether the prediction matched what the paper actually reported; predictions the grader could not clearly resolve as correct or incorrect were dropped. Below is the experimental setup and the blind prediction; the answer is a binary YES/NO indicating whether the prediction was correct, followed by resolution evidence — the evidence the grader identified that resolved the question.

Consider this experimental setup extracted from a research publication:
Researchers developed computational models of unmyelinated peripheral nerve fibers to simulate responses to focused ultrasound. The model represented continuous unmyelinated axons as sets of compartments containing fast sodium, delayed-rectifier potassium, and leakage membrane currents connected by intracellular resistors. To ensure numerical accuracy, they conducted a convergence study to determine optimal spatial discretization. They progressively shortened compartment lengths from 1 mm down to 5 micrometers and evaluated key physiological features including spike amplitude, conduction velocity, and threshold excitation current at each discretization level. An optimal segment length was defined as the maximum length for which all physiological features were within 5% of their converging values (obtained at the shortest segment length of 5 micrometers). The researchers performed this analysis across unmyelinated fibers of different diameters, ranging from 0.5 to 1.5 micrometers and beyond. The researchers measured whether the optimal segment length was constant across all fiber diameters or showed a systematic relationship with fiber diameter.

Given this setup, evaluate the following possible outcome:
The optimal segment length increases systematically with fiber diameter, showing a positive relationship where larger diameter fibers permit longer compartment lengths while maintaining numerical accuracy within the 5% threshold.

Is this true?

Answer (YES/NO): YES